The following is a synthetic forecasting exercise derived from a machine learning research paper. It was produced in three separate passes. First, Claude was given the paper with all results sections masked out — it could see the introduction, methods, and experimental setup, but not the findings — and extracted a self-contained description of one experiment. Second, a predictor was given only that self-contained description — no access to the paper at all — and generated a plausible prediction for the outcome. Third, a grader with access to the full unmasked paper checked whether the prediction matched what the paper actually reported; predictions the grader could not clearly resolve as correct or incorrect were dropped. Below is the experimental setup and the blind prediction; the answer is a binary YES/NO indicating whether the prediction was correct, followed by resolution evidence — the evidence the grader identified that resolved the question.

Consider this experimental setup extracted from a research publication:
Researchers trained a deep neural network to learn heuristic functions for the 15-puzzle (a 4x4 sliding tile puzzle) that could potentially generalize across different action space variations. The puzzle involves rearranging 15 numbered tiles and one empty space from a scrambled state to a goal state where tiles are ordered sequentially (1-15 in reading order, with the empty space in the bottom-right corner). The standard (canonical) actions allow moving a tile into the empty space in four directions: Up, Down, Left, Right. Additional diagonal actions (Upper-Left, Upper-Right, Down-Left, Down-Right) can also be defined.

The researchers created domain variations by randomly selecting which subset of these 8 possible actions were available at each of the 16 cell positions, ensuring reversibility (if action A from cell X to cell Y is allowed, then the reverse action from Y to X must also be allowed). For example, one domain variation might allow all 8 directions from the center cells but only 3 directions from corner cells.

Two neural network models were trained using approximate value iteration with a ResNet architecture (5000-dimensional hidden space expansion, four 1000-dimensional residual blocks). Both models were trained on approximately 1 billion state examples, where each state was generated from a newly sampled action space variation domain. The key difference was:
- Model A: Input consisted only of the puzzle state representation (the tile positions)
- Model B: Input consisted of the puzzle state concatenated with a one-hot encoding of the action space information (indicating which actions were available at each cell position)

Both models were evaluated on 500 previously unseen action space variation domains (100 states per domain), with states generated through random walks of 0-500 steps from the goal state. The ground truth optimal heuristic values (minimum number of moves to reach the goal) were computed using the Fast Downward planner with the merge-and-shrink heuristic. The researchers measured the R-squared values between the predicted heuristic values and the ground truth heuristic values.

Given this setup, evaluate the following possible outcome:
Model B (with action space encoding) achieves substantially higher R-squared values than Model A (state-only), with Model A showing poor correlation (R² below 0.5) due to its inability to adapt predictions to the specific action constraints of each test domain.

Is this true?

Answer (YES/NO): YES